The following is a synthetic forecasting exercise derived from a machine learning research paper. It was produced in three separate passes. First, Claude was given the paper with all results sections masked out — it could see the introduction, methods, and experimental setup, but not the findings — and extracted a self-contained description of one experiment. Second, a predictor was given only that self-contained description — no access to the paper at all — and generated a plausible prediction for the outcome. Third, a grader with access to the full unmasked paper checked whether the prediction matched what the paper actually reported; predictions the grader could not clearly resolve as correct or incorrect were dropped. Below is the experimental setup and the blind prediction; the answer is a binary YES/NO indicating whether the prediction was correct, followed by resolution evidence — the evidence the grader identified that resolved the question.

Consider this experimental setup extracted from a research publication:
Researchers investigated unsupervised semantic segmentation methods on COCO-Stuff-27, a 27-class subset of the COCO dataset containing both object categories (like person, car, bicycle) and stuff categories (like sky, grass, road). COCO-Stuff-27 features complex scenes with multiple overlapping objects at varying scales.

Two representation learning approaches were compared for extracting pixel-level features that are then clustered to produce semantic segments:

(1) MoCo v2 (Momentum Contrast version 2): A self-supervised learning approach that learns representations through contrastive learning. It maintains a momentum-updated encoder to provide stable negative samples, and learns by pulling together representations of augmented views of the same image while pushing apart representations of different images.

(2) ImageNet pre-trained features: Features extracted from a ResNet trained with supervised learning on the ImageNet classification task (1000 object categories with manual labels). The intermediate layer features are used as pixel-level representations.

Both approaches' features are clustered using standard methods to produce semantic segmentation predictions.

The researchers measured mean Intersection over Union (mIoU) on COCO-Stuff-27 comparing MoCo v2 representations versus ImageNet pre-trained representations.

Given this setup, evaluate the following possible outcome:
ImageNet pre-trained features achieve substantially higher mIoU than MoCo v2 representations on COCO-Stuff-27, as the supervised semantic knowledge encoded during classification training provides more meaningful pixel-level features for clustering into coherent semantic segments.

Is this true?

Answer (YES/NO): YES